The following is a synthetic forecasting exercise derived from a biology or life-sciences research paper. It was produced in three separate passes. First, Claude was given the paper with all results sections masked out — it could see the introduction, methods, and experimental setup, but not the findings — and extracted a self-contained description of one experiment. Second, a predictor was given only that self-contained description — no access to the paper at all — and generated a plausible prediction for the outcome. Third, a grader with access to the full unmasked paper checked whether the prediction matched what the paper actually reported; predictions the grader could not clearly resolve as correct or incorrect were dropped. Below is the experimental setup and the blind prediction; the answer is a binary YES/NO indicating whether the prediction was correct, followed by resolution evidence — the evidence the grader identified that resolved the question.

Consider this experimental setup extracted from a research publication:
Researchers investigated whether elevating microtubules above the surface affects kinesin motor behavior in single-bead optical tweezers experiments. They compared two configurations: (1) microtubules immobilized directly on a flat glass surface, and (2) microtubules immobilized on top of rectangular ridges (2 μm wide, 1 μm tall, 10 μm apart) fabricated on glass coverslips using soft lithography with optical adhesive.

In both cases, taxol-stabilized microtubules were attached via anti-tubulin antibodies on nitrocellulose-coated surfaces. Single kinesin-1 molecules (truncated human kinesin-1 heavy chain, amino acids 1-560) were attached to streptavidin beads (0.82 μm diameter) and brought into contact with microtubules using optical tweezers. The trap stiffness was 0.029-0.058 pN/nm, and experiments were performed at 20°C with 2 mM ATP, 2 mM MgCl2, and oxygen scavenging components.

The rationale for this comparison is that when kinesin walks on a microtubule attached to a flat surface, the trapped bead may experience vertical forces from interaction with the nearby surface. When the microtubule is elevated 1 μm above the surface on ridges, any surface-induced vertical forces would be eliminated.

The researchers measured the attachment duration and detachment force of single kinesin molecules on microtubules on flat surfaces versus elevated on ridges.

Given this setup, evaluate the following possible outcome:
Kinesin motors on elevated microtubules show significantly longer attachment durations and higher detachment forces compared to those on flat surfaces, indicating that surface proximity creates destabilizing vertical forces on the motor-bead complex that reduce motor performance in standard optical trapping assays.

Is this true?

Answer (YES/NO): NO